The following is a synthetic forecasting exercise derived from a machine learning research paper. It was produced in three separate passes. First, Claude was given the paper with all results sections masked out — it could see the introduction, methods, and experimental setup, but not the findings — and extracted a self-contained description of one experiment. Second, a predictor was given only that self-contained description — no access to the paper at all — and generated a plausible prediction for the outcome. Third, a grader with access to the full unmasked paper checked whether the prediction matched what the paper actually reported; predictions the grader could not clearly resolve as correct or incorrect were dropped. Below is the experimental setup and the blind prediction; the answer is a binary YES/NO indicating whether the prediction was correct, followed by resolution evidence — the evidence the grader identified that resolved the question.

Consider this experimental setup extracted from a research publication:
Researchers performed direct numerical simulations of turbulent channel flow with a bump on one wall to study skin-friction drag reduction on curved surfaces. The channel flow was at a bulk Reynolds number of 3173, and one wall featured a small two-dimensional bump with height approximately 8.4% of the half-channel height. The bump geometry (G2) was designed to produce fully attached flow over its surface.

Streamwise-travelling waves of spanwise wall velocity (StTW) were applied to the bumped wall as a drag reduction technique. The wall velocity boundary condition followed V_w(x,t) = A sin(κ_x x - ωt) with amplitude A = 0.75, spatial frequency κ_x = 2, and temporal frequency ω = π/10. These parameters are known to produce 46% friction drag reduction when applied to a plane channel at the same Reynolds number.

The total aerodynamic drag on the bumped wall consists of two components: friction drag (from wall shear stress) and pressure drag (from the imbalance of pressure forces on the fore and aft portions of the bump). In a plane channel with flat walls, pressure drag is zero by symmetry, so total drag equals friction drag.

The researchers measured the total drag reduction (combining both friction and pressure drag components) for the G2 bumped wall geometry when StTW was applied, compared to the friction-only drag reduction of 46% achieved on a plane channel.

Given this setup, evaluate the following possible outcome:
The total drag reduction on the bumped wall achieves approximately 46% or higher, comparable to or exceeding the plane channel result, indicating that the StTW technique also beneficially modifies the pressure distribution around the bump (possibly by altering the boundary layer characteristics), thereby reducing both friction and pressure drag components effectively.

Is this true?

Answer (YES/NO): YES